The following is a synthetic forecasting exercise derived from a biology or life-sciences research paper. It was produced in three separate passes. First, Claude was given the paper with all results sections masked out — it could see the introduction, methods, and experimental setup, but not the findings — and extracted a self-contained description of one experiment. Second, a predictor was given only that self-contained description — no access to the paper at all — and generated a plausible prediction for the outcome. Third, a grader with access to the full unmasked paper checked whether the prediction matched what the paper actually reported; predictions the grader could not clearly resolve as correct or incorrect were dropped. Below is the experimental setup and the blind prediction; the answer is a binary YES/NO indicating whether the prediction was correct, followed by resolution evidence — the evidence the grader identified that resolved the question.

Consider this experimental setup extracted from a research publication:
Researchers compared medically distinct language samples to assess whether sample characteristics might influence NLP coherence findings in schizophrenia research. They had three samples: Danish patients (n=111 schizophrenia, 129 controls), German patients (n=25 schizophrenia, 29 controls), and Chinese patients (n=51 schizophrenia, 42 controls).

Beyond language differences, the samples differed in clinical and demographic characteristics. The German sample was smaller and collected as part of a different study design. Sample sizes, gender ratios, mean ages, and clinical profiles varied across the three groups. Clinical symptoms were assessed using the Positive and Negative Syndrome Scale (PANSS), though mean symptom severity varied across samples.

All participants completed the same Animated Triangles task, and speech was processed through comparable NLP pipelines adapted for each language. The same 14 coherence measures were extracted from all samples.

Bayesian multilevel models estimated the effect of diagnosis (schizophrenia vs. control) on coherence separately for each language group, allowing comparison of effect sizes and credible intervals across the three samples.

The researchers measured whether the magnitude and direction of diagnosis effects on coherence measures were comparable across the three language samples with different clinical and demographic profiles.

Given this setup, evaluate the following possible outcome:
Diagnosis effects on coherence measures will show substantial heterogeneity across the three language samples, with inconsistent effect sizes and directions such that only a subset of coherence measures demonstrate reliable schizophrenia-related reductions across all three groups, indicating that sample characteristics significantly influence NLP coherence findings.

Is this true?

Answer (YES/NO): YES